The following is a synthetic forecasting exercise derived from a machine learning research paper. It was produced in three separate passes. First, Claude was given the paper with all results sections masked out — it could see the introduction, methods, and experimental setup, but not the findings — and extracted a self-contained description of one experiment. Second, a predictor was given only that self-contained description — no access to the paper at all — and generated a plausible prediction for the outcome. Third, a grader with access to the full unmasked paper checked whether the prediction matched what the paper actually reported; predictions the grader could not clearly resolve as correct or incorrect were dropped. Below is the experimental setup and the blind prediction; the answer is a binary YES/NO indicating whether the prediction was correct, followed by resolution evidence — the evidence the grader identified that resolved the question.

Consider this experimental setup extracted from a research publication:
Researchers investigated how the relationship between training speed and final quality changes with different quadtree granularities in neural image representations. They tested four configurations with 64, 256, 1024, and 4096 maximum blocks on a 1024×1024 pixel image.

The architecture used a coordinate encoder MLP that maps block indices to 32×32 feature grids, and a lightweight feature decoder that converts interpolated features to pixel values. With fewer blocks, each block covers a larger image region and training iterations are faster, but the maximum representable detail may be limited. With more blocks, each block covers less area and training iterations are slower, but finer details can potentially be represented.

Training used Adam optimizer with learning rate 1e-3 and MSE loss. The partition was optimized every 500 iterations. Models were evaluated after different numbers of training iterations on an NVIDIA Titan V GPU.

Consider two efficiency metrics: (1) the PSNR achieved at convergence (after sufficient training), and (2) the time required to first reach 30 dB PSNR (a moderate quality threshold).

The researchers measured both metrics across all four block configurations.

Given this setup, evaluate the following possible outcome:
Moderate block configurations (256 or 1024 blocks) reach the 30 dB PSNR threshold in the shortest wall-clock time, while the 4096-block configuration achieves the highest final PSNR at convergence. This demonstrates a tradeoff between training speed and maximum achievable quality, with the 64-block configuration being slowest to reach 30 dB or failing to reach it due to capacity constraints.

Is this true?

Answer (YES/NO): NO